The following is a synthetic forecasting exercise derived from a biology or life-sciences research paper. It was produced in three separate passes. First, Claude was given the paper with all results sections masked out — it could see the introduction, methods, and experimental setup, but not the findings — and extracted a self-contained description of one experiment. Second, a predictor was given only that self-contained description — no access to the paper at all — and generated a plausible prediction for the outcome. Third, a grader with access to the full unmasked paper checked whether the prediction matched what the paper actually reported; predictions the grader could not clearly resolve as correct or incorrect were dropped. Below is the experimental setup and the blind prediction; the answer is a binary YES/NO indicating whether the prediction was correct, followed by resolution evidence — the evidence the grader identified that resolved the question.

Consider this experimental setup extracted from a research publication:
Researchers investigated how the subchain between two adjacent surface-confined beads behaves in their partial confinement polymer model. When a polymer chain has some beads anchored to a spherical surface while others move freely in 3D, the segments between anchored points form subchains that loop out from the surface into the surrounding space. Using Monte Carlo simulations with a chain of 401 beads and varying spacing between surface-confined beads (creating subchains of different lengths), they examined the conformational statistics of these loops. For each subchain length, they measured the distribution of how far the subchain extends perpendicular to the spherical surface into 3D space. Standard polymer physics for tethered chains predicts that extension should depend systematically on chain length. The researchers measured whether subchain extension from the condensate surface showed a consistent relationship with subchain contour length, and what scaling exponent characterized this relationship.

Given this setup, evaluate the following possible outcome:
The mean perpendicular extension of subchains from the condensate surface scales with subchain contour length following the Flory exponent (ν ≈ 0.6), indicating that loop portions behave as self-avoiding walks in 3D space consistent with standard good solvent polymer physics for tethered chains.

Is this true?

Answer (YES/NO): YES